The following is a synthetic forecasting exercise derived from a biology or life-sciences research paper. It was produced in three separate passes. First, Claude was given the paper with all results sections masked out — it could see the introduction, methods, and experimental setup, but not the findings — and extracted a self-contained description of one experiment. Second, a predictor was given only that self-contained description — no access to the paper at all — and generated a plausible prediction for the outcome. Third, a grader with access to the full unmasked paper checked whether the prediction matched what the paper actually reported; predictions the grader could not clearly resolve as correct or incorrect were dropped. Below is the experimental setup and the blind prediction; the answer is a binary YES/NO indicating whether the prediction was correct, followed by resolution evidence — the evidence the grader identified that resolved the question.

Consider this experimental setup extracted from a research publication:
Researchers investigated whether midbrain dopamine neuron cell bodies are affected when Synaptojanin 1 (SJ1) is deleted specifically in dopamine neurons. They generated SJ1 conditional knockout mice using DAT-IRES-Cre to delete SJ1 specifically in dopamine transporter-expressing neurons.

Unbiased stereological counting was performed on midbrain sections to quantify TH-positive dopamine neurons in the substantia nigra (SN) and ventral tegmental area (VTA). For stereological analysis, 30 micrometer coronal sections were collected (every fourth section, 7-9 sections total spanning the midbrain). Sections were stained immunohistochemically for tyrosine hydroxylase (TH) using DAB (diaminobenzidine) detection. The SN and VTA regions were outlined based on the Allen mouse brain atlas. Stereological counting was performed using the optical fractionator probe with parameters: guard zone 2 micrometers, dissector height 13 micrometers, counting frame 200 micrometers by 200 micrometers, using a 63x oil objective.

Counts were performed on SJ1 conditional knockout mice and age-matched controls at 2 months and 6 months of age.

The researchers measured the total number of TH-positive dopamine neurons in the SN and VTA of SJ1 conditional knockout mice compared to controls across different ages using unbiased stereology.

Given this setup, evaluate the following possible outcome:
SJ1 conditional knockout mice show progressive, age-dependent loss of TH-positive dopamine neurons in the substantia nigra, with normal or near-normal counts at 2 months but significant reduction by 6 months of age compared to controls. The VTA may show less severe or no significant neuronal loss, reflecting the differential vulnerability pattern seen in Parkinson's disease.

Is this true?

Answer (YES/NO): NO